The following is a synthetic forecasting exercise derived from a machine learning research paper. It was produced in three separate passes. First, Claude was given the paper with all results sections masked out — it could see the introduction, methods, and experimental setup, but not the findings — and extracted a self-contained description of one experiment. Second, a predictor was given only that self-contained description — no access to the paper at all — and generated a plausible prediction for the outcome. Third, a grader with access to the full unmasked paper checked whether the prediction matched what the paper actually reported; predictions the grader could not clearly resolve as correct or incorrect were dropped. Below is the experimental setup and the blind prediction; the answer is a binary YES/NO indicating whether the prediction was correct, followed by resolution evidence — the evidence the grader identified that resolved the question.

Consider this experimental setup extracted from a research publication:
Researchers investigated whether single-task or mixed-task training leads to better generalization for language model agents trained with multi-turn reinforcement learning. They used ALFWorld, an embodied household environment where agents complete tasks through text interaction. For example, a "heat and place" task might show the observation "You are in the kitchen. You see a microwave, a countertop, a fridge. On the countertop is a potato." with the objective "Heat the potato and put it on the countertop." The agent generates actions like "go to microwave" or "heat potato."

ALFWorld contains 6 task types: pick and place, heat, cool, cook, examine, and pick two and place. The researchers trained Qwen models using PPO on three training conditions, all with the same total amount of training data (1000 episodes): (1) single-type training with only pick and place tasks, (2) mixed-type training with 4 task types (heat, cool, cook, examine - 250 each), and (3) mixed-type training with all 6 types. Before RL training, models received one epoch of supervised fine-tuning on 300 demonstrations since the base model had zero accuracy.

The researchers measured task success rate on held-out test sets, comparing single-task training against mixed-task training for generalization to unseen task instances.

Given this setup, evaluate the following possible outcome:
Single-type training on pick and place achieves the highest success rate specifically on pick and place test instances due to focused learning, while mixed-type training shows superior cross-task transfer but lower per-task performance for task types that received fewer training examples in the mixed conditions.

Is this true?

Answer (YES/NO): NO